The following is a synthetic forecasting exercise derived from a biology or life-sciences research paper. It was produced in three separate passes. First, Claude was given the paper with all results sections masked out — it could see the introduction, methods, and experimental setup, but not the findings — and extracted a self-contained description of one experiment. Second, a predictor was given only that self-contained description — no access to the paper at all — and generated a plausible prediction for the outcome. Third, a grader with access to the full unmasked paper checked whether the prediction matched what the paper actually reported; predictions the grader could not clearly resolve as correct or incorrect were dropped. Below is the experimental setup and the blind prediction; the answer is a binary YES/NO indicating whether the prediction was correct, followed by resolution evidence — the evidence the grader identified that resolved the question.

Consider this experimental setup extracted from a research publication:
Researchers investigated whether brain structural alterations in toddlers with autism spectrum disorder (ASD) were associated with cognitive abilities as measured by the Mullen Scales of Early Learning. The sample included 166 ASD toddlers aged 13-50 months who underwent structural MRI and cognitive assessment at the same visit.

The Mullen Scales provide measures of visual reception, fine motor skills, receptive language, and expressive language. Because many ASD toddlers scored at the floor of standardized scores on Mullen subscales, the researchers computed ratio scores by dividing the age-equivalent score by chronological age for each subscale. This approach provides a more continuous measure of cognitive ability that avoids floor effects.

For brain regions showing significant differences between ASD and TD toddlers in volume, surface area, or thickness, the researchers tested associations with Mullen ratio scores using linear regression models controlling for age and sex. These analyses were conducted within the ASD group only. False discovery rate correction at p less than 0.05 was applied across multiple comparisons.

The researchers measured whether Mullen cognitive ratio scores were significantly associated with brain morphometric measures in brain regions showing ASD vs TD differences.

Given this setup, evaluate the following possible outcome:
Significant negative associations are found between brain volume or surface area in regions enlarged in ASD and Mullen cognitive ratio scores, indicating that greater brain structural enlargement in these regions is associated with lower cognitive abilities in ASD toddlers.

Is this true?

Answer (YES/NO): YES